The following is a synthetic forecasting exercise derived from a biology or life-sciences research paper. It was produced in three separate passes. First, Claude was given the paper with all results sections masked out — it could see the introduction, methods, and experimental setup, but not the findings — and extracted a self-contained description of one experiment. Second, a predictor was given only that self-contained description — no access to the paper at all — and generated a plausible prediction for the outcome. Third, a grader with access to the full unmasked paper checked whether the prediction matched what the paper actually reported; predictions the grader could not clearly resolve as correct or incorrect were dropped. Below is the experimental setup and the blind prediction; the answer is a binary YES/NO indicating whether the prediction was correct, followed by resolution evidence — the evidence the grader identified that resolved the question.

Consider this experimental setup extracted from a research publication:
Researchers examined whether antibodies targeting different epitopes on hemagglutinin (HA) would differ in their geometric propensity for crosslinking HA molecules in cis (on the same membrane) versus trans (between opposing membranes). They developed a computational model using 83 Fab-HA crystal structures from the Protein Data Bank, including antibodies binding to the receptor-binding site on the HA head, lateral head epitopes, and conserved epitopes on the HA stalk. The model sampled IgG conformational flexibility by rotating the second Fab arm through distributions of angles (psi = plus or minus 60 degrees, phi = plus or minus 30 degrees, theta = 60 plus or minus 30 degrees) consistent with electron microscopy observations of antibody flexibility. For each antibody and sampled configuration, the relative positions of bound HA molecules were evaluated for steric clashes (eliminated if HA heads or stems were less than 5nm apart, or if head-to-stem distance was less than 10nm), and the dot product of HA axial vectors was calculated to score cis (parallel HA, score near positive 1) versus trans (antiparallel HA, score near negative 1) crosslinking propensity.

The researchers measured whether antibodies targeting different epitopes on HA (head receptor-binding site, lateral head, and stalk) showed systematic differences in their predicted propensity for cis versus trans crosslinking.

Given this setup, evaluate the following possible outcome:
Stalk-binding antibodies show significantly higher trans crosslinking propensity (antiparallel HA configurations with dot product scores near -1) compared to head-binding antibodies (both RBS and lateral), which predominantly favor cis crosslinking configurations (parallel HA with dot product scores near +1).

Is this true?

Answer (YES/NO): NO